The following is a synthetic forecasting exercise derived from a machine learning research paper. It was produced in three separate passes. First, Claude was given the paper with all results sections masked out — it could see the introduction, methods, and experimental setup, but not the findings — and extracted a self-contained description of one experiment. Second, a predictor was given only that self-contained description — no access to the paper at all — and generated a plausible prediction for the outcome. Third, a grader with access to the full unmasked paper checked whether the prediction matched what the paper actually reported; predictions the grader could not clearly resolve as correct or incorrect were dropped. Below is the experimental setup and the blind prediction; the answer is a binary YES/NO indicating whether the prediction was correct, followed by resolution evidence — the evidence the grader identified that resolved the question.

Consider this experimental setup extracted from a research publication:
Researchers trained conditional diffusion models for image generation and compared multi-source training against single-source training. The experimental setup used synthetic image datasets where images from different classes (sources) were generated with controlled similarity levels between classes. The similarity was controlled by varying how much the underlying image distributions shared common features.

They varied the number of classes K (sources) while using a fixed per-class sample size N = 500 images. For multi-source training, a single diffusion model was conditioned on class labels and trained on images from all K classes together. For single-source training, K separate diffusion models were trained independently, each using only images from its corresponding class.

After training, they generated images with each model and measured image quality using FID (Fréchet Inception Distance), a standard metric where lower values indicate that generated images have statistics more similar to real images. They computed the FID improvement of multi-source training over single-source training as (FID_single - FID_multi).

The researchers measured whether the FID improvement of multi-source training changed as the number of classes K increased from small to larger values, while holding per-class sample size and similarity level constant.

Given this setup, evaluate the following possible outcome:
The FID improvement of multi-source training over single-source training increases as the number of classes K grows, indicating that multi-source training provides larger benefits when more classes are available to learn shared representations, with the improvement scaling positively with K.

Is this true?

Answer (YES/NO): YES